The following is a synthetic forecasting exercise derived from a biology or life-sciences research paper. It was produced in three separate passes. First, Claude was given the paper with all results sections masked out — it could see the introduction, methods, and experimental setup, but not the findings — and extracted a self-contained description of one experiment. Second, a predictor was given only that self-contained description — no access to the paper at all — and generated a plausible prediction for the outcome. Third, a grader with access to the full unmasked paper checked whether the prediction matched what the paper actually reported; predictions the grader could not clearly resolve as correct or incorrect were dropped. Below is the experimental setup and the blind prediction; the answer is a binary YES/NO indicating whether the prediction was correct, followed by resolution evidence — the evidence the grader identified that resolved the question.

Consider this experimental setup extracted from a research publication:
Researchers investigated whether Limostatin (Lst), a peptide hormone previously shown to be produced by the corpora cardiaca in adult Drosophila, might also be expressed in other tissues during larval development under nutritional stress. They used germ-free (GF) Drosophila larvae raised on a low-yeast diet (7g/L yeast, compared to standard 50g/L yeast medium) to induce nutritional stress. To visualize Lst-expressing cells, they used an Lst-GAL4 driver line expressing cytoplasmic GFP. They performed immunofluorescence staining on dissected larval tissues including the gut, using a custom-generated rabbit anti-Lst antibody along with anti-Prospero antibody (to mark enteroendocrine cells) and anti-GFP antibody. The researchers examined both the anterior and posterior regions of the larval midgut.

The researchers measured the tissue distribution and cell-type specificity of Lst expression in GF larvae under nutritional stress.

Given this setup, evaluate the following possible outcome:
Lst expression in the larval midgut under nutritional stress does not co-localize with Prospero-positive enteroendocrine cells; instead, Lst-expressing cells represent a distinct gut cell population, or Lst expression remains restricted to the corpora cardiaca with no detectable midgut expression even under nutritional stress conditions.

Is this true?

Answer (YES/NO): NO